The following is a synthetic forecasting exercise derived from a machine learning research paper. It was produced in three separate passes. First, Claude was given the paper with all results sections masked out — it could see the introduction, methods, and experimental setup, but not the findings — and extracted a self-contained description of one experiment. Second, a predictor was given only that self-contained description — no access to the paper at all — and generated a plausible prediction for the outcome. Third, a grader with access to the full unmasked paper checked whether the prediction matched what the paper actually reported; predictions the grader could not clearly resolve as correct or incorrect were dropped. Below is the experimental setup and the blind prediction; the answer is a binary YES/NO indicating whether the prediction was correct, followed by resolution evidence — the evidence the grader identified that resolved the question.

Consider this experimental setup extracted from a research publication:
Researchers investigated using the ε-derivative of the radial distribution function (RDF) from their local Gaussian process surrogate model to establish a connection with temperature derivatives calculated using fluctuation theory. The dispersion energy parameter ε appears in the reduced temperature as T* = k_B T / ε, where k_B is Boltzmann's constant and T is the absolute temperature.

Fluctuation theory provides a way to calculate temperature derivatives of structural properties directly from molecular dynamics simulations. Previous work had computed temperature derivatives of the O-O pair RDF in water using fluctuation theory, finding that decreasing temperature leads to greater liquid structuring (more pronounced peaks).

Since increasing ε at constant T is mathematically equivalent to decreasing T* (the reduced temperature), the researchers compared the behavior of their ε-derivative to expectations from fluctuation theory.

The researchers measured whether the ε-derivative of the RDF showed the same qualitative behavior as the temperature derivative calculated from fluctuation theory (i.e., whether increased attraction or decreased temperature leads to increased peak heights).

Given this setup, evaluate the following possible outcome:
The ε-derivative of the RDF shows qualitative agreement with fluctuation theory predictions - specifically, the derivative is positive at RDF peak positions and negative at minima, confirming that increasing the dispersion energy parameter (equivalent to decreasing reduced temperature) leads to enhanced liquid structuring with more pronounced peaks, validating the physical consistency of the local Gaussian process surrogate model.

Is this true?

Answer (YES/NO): YES